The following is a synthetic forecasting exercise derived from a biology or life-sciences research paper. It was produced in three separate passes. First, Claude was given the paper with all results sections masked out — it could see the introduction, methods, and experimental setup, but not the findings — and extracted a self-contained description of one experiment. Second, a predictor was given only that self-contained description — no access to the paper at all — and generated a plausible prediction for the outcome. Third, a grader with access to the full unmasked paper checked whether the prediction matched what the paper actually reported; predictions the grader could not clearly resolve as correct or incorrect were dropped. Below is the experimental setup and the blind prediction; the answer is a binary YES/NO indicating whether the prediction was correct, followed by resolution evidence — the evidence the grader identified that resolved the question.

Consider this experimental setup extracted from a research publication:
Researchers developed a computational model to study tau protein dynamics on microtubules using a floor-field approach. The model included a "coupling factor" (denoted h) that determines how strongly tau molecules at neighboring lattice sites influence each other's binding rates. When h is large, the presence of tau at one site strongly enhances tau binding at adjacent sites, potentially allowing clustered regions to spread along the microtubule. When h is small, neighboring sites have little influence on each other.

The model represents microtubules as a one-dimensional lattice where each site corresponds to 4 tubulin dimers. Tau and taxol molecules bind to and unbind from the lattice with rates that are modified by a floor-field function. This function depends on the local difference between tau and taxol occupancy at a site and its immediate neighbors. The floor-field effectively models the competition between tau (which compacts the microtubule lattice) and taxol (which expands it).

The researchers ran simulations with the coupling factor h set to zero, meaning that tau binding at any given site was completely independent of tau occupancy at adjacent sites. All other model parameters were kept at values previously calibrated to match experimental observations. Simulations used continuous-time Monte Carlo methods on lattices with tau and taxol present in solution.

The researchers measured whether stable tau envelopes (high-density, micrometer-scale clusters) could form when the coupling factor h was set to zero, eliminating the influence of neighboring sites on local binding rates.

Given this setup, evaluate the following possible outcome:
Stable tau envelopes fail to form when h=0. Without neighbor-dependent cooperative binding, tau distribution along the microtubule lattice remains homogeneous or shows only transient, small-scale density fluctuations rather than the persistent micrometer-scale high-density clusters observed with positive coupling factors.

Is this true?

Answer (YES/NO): YES